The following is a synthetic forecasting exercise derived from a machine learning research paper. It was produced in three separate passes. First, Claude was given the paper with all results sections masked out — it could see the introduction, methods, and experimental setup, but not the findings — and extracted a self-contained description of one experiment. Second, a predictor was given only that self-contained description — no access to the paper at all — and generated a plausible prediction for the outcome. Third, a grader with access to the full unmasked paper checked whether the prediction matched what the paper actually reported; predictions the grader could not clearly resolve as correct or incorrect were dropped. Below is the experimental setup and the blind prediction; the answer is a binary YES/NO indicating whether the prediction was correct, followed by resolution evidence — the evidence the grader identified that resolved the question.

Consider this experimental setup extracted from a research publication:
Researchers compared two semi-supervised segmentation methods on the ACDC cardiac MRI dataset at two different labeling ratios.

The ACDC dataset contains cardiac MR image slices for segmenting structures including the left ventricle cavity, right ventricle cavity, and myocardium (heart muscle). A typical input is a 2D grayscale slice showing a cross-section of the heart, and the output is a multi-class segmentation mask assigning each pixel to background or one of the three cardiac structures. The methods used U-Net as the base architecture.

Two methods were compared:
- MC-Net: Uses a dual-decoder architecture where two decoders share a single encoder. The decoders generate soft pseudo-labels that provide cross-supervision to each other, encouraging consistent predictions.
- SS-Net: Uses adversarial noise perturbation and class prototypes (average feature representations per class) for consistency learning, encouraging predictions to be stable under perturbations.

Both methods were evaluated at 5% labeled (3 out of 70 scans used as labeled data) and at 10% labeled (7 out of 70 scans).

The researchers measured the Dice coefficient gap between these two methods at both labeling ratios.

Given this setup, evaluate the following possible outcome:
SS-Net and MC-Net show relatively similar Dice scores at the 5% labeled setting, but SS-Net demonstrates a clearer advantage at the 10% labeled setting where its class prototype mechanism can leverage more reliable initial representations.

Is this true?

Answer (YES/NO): NO